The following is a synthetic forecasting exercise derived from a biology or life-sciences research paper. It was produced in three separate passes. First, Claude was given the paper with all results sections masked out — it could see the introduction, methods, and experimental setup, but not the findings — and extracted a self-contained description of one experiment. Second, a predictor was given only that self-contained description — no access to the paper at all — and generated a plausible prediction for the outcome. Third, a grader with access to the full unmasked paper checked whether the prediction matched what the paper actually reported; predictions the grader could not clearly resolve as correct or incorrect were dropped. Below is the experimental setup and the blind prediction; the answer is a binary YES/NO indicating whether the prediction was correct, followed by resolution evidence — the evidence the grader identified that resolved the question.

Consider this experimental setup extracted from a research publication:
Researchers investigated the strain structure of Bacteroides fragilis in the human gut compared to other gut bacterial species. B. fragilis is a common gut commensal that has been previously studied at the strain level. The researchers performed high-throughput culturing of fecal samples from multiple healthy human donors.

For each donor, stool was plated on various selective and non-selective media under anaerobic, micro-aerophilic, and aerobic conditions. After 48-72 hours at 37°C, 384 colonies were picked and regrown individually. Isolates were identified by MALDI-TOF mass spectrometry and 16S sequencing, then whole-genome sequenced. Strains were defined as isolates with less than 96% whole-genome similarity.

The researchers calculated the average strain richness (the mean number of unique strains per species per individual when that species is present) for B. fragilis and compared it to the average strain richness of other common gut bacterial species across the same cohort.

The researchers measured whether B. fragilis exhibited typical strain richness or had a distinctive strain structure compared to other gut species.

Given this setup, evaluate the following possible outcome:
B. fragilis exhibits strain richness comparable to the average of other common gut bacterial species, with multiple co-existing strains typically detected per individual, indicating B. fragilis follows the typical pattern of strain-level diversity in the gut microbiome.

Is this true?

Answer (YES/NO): NO